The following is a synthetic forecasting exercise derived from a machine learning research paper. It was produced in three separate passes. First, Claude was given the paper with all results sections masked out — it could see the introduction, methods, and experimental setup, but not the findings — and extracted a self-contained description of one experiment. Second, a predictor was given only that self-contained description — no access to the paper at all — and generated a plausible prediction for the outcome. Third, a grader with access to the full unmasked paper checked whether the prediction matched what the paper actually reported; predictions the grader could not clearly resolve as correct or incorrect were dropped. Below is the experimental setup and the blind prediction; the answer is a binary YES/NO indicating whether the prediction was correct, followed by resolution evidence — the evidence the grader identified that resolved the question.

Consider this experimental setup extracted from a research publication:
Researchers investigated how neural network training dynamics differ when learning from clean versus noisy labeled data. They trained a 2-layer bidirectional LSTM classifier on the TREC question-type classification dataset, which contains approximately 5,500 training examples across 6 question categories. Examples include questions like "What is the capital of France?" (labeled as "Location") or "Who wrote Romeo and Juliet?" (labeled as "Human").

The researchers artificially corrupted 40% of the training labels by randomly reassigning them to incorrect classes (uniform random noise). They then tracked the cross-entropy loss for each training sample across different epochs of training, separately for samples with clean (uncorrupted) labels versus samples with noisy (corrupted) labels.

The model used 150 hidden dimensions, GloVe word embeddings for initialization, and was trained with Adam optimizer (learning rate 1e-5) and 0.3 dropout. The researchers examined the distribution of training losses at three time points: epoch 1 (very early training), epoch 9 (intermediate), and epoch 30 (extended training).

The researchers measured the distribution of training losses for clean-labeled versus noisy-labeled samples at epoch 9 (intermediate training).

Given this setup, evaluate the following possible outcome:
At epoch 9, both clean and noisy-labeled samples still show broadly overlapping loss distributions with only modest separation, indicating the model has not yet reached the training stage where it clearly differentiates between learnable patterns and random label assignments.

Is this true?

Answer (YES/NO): NO